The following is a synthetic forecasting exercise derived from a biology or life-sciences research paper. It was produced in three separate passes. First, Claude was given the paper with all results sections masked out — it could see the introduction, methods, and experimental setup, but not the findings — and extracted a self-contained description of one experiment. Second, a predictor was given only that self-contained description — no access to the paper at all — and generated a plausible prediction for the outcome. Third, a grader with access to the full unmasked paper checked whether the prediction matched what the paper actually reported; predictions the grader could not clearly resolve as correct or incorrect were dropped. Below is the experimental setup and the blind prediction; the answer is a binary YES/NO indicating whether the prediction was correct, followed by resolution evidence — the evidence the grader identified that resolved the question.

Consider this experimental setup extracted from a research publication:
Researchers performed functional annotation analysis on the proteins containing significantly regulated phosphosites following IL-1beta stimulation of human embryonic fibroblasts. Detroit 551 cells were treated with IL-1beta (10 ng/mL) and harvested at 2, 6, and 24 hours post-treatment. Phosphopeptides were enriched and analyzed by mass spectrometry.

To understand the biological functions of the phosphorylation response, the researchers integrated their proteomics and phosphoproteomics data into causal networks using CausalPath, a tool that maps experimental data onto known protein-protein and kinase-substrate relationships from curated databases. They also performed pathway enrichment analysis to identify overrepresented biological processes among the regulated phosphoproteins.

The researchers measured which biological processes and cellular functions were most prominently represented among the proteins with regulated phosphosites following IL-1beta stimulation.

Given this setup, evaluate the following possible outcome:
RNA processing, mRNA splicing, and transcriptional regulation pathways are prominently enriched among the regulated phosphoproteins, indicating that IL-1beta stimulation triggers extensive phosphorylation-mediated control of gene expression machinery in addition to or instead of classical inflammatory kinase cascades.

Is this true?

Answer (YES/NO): NO